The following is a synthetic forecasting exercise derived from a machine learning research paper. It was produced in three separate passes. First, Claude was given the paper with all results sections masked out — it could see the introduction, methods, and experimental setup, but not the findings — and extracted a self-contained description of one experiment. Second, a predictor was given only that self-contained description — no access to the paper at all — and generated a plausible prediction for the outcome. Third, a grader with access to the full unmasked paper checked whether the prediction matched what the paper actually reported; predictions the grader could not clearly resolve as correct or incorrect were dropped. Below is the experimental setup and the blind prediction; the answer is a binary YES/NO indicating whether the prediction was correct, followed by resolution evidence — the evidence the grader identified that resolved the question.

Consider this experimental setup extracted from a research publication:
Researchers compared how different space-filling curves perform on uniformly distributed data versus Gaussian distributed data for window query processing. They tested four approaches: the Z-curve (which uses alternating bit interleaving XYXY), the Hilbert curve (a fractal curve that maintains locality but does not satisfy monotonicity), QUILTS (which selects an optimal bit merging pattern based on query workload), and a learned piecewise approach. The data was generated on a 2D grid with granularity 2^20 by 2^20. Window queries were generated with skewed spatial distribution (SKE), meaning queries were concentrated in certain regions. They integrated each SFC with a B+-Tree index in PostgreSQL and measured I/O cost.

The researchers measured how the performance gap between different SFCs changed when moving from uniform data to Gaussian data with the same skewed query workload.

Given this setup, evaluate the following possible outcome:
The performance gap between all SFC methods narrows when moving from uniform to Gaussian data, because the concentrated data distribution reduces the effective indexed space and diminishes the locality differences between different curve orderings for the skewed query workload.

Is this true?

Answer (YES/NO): NO